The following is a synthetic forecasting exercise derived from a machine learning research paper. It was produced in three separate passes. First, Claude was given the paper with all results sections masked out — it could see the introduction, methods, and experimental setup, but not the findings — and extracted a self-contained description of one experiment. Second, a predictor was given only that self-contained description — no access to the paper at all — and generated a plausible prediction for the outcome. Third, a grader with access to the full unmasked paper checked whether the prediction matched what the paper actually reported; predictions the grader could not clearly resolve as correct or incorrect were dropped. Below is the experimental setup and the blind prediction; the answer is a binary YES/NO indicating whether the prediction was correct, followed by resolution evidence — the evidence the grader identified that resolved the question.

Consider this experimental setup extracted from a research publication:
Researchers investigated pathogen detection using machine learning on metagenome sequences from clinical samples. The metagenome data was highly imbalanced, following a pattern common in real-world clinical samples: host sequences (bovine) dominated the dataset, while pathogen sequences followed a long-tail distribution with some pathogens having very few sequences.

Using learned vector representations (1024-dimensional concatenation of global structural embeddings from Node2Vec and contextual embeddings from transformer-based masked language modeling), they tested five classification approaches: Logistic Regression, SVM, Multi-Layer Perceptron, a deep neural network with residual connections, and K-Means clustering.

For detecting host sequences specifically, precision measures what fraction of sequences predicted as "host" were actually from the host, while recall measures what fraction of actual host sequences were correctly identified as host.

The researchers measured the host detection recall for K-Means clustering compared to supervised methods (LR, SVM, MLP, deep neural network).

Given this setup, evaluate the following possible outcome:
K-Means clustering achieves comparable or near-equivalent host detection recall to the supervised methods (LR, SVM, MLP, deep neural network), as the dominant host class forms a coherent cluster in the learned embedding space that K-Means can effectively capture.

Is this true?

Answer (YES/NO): NO